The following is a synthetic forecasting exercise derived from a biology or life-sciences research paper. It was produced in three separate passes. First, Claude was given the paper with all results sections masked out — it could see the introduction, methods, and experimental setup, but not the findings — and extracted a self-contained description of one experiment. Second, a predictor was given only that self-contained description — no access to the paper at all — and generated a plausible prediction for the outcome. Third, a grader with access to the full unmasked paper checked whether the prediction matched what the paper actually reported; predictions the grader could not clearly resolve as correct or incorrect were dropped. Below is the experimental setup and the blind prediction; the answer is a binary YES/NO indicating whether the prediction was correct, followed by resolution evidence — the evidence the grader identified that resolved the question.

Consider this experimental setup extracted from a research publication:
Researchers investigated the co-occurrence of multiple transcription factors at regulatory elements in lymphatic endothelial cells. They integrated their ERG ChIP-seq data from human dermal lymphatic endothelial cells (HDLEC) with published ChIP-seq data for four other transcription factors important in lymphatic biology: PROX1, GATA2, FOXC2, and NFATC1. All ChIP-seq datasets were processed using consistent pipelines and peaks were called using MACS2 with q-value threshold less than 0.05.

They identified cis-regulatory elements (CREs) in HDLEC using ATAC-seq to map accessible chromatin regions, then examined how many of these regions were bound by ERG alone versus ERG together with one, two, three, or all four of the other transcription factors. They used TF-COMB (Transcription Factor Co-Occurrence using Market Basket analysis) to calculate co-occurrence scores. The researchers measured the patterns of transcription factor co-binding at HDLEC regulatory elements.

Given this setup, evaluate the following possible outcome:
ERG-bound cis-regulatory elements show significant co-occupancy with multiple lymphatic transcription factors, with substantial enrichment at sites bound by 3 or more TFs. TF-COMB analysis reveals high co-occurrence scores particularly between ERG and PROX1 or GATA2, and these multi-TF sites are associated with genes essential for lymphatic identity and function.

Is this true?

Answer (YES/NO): NO